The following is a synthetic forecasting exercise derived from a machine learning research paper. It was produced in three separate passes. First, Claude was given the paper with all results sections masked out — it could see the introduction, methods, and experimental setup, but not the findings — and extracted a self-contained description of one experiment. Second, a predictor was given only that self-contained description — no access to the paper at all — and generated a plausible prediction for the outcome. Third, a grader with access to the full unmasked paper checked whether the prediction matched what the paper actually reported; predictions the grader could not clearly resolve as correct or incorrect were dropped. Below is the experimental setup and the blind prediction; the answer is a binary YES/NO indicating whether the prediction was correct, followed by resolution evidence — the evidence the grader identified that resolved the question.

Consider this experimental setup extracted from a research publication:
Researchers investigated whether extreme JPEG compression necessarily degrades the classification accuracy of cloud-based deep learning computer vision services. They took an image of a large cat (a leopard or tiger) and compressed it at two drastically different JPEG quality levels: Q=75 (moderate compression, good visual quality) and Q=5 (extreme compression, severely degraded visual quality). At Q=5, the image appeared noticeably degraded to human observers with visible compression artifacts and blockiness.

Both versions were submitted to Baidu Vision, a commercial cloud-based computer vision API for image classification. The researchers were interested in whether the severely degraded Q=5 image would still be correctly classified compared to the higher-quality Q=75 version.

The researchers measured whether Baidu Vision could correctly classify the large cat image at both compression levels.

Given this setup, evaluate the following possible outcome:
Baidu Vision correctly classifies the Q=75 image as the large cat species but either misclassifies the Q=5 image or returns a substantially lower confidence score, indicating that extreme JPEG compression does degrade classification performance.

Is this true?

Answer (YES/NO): NO